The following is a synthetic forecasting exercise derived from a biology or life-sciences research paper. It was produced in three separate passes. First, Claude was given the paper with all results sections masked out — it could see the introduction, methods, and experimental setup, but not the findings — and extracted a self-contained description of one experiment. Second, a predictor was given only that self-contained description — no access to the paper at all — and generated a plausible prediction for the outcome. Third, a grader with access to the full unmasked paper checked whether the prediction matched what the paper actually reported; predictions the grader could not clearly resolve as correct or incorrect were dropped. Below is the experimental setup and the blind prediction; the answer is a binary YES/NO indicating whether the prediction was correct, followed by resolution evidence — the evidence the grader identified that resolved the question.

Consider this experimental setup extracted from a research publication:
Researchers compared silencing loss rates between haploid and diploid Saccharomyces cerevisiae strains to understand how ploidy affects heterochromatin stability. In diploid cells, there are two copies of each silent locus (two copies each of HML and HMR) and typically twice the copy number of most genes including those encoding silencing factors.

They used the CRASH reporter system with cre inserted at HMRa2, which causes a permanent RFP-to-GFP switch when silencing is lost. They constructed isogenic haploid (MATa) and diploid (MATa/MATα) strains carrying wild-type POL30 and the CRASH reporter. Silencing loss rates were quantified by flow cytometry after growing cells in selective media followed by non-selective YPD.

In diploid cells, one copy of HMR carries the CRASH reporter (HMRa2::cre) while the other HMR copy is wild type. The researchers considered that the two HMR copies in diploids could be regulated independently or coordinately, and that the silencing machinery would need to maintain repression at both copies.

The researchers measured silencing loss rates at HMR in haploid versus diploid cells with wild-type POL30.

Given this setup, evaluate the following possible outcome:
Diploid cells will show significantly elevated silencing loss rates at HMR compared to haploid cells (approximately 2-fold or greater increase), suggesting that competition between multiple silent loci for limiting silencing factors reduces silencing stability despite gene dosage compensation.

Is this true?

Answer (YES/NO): NO